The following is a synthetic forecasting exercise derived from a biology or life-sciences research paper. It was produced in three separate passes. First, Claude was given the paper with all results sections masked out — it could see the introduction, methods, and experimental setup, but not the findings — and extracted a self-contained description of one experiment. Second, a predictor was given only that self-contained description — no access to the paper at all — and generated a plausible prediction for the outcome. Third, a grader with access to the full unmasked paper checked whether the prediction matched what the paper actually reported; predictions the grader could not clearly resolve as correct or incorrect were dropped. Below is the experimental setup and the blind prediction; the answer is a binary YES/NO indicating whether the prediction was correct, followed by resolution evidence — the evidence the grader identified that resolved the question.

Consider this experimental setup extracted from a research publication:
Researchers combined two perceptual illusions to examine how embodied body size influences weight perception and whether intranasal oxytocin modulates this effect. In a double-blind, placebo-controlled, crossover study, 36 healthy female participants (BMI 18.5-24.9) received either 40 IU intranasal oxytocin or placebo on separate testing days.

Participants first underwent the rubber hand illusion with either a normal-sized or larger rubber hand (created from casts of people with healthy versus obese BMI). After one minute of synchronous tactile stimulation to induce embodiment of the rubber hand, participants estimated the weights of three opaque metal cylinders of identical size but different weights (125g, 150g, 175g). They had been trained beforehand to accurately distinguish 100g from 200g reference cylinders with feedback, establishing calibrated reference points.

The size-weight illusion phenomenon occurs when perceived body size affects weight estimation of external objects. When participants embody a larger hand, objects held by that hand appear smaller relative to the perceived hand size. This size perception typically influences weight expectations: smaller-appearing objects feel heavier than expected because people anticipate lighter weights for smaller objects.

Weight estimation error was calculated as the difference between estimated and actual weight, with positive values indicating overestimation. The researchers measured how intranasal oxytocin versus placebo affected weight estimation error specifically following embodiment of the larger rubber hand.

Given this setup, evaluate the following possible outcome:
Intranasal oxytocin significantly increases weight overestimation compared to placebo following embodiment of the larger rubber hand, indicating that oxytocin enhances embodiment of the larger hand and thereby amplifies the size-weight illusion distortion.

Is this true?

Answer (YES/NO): YES